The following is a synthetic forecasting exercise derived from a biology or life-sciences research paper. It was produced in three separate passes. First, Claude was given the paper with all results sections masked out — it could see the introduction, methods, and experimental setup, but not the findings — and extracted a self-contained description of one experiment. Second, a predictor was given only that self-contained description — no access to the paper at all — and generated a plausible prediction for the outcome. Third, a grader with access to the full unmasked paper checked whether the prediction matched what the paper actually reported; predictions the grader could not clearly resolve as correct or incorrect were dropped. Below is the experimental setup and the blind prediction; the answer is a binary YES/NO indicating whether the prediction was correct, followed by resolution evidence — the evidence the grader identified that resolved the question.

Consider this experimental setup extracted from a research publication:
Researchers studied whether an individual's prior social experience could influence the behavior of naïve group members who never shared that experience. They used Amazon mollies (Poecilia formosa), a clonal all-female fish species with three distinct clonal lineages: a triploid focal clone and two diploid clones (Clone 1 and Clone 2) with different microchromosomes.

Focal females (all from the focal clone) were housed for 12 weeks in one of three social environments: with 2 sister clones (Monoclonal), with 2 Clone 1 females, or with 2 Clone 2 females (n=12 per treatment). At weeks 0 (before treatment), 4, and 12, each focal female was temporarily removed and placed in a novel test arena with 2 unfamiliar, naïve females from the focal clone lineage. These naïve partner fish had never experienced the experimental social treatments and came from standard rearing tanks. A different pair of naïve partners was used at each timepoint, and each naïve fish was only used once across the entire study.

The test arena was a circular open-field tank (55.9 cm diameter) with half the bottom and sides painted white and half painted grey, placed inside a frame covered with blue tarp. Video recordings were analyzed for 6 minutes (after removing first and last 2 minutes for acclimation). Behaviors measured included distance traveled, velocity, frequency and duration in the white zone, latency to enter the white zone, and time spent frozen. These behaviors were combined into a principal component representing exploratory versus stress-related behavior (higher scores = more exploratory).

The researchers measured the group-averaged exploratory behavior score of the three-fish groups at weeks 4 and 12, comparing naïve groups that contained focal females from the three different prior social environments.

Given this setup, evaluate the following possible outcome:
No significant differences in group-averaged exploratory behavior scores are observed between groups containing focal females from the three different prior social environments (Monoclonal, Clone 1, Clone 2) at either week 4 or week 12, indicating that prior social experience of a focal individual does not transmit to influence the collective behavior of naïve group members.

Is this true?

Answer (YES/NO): NO